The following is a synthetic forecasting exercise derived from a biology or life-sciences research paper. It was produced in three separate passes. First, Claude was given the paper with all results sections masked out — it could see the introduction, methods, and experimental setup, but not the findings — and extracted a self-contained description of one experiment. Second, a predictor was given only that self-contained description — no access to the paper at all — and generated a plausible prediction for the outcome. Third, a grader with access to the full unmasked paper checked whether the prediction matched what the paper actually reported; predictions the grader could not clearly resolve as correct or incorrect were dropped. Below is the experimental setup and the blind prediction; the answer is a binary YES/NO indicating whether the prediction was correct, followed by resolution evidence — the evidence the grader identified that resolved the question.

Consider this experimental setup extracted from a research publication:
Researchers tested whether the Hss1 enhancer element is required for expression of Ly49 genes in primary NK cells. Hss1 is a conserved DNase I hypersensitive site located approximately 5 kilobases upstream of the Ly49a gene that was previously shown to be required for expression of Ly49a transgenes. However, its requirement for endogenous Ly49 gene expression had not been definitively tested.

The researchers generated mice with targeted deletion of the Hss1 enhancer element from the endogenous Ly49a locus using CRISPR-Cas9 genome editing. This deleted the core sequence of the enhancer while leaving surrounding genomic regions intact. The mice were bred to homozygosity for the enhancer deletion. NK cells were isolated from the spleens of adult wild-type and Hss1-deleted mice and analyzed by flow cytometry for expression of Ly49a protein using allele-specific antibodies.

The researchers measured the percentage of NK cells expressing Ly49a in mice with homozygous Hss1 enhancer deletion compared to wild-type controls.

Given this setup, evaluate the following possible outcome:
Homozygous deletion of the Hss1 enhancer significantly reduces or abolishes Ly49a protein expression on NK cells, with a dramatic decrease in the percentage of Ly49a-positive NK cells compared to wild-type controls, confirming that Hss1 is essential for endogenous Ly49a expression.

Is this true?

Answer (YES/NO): YES